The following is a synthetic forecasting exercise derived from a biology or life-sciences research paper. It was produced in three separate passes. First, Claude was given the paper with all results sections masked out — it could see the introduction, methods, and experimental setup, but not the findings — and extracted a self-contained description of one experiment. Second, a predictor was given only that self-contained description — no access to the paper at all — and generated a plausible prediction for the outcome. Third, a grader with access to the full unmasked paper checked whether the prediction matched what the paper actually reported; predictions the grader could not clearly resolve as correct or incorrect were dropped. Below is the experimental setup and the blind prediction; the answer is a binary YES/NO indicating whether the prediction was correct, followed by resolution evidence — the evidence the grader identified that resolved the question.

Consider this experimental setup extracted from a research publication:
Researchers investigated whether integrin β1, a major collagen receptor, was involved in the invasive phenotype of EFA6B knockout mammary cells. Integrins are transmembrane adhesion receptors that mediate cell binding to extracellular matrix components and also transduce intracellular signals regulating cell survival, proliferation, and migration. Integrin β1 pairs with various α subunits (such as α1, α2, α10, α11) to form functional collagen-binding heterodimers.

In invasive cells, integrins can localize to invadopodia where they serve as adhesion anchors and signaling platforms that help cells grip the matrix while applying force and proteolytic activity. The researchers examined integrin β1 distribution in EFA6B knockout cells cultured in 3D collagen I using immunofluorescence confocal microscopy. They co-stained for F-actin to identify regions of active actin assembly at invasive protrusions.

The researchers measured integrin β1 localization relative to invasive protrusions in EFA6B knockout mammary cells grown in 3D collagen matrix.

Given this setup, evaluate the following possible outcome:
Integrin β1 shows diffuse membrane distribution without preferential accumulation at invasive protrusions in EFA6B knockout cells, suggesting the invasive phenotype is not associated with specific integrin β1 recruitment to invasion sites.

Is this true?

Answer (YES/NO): NO